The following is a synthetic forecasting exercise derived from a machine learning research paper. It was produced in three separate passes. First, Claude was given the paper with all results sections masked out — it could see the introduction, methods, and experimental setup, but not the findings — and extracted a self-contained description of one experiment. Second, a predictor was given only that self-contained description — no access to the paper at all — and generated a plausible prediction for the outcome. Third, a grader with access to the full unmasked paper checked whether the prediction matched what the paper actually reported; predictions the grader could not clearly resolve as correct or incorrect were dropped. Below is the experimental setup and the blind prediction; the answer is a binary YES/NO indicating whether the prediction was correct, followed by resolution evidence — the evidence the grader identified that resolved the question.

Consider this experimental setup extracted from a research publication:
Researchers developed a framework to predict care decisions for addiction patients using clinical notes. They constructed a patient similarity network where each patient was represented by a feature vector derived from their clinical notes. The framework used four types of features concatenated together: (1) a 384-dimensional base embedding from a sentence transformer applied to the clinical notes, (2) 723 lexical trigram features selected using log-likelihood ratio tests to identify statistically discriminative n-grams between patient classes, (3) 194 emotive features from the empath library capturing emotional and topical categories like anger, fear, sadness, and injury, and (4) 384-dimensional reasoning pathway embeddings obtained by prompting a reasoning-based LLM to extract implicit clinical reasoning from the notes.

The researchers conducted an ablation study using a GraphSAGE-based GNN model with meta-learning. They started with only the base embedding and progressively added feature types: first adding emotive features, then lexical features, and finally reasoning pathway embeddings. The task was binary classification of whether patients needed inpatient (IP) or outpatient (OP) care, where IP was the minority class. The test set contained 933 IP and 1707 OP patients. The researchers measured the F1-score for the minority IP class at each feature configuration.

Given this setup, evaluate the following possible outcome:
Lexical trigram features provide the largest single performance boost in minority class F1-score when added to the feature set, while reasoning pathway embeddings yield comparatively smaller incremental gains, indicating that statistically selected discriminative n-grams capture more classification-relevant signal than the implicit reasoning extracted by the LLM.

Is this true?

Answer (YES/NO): NO